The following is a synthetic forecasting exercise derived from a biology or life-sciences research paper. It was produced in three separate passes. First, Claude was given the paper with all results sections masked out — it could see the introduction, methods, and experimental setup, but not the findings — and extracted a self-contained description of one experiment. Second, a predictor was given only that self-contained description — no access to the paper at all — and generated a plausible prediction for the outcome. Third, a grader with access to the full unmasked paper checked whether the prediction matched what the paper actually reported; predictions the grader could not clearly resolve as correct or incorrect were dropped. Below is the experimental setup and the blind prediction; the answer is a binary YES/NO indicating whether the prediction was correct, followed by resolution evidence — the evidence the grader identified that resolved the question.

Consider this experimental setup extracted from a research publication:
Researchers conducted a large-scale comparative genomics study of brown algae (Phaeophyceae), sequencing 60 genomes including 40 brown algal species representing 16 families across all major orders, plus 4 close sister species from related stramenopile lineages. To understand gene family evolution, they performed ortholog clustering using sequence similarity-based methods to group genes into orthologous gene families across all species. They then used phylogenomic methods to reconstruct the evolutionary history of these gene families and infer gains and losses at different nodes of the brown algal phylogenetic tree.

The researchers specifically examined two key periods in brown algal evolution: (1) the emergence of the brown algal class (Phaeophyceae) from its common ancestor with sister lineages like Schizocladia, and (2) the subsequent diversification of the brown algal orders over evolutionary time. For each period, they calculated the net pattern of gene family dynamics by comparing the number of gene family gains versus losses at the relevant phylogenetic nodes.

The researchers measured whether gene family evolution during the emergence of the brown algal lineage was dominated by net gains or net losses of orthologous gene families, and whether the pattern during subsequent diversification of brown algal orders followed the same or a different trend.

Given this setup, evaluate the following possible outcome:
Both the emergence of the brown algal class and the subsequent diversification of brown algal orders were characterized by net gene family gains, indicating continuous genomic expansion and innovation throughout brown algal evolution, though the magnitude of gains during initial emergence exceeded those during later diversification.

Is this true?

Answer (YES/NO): NO